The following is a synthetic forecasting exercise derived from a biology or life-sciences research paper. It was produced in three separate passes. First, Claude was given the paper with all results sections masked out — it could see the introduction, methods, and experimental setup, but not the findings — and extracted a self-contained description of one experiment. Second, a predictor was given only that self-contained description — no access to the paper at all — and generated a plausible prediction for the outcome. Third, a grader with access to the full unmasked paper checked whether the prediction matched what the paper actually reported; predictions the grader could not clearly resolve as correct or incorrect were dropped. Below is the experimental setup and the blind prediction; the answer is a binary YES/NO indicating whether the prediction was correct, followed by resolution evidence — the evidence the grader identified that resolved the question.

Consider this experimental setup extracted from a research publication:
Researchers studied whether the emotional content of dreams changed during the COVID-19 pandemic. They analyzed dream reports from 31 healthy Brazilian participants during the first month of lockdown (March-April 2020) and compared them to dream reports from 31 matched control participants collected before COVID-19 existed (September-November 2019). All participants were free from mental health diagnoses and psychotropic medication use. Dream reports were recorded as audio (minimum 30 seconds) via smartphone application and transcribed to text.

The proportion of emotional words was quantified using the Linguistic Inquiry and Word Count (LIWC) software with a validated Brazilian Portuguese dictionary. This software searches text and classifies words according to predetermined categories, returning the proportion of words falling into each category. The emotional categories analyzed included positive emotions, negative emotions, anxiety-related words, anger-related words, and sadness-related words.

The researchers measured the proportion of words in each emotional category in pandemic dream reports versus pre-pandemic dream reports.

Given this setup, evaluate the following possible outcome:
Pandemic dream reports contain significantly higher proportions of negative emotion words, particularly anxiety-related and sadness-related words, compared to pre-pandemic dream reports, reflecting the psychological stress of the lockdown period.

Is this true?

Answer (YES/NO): NO